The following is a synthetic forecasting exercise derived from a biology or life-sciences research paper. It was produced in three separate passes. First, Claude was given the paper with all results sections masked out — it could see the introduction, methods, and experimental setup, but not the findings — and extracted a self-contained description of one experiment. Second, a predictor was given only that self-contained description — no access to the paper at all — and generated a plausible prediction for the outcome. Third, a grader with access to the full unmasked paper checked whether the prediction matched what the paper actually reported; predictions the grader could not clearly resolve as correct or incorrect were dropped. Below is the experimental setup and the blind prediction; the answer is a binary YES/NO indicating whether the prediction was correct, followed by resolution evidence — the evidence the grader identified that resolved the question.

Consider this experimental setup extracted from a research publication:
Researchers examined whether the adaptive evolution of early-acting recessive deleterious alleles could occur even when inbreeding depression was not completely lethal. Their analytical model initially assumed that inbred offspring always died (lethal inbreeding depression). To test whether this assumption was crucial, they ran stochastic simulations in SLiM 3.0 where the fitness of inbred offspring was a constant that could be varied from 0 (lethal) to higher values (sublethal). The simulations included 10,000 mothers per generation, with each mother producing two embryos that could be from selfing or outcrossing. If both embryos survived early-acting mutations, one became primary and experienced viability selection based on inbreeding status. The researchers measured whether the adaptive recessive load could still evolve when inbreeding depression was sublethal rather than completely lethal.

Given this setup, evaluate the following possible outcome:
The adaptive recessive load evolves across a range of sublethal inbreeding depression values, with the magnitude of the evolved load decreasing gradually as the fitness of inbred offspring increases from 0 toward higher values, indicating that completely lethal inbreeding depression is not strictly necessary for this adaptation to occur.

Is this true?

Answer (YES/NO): NO